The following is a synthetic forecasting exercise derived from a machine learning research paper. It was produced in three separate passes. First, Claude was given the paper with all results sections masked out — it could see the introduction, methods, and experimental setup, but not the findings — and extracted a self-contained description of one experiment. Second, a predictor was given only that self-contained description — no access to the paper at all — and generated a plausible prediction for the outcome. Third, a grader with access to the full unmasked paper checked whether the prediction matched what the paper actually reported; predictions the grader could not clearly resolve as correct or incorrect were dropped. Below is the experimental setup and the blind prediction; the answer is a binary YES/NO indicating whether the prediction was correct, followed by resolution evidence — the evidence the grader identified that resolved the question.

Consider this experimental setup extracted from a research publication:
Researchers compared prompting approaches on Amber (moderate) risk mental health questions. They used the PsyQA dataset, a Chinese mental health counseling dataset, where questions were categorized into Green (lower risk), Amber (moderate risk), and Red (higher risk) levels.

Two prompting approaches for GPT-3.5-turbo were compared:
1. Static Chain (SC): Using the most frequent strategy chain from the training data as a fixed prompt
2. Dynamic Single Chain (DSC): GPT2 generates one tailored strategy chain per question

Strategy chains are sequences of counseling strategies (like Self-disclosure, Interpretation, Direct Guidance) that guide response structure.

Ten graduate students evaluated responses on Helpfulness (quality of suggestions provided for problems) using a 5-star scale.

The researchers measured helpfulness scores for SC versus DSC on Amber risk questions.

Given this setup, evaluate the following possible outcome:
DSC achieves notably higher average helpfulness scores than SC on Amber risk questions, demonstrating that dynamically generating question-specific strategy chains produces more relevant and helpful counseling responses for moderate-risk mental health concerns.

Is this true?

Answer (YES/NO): NO